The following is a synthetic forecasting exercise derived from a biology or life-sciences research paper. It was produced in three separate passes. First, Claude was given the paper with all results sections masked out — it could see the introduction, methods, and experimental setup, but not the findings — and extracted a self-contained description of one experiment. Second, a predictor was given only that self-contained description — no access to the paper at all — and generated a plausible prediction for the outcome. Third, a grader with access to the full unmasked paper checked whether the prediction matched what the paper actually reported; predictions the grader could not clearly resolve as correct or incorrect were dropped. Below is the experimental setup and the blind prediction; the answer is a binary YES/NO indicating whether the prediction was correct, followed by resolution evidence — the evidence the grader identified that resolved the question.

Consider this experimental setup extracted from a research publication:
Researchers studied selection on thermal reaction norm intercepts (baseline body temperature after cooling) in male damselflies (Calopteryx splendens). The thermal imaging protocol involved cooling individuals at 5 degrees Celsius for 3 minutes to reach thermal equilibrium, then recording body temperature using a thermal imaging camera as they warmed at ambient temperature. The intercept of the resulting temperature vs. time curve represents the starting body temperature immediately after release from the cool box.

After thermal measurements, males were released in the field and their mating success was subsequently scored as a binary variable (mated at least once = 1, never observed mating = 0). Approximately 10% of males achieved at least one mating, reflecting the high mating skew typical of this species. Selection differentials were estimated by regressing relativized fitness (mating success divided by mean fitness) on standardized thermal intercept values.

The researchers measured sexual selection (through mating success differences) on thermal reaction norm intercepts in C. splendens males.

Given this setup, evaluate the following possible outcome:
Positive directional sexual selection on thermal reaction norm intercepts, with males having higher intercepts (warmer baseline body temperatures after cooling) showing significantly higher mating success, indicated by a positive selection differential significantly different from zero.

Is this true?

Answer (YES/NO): YES